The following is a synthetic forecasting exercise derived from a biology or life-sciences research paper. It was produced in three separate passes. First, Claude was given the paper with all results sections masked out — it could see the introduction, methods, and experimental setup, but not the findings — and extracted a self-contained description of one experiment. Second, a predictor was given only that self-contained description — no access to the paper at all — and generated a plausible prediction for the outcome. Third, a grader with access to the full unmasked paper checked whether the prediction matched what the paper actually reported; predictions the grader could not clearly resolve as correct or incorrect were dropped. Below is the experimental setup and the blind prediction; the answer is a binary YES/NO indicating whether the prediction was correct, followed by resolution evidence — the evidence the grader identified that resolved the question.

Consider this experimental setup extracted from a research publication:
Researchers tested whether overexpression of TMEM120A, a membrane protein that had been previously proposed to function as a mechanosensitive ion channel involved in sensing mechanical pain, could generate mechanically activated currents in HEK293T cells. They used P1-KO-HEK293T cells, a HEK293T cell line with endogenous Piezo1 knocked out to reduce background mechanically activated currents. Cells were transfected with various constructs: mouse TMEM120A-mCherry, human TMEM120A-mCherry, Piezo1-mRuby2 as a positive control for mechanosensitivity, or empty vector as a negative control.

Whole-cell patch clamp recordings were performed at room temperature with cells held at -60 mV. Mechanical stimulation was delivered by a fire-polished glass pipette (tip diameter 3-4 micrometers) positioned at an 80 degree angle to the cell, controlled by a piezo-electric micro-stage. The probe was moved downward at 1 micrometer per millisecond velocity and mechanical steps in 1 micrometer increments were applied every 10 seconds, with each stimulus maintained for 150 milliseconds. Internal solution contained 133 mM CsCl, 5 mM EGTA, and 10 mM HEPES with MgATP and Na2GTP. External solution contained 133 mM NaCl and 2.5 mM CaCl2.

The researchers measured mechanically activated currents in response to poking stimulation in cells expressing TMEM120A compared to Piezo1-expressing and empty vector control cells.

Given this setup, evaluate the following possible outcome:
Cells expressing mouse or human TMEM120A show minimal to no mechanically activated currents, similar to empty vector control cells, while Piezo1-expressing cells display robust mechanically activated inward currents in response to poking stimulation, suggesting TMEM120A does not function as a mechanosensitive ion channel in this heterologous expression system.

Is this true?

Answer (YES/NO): YES